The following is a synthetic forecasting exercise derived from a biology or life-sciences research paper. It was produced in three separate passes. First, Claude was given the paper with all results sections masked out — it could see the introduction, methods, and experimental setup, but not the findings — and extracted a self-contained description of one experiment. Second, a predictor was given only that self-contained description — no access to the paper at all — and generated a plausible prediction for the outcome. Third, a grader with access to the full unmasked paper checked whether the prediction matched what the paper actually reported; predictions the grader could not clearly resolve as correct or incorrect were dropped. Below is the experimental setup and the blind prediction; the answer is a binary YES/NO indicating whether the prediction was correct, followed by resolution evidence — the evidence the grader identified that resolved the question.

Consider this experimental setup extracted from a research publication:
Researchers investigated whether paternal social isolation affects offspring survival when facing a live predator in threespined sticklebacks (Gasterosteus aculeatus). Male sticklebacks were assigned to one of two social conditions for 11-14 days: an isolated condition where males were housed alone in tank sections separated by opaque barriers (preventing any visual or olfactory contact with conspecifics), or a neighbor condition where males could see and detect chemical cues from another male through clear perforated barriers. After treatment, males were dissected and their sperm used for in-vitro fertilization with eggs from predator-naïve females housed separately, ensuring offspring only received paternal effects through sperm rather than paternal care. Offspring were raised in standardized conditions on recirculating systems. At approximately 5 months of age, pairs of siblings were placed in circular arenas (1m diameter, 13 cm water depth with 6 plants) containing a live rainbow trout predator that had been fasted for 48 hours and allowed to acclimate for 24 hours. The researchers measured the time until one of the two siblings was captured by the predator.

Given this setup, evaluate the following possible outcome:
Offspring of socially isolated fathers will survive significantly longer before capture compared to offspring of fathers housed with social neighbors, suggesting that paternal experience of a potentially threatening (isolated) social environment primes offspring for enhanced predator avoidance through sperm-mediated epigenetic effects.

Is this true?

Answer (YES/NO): NO